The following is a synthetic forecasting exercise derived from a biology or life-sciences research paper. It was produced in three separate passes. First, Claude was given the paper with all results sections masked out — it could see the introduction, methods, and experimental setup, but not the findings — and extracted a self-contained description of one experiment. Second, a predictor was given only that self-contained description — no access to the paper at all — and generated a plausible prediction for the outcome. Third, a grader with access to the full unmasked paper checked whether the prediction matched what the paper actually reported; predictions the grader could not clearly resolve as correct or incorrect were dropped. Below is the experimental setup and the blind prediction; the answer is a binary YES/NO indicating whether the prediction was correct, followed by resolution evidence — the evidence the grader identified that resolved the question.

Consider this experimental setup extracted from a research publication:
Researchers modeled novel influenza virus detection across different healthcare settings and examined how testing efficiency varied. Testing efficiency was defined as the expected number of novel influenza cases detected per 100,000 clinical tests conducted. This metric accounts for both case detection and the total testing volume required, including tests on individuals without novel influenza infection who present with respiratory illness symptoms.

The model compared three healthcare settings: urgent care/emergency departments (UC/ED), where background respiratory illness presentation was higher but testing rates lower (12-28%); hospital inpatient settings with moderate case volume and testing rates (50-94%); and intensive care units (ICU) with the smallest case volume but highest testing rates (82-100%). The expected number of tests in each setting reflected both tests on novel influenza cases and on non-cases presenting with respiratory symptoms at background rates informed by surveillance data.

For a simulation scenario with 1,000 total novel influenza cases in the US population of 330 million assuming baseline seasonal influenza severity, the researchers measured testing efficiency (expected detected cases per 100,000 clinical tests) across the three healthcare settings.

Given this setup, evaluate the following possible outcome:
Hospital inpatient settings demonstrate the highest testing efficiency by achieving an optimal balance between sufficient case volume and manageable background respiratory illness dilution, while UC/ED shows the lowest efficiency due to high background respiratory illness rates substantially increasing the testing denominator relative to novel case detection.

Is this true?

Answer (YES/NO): NO